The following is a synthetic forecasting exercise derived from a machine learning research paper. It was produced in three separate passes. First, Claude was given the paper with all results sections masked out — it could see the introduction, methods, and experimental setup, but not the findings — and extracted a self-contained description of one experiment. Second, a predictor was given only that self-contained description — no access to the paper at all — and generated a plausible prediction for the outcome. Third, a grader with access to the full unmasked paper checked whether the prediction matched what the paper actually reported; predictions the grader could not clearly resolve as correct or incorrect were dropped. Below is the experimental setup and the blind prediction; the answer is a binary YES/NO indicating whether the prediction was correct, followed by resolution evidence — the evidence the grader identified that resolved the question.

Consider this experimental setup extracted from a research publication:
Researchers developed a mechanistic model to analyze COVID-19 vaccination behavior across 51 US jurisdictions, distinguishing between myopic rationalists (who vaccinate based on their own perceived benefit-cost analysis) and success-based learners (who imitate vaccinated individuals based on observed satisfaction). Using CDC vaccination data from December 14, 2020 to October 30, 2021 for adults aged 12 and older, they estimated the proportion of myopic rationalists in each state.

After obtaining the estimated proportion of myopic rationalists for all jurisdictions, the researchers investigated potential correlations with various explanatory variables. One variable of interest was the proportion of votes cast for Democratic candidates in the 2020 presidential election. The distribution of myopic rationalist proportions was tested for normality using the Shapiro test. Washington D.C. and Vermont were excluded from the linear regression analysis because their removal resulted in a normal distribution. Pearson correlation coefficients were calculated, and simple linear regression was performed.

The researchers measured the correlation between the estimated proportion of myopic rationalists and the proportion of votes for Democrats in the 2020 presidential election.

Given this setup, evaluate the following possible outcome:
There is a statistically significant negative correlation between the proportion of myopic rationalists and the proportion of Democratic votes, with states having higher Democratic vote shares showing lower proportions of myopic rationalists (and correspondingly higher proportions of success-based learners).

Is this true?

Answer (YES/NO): NO